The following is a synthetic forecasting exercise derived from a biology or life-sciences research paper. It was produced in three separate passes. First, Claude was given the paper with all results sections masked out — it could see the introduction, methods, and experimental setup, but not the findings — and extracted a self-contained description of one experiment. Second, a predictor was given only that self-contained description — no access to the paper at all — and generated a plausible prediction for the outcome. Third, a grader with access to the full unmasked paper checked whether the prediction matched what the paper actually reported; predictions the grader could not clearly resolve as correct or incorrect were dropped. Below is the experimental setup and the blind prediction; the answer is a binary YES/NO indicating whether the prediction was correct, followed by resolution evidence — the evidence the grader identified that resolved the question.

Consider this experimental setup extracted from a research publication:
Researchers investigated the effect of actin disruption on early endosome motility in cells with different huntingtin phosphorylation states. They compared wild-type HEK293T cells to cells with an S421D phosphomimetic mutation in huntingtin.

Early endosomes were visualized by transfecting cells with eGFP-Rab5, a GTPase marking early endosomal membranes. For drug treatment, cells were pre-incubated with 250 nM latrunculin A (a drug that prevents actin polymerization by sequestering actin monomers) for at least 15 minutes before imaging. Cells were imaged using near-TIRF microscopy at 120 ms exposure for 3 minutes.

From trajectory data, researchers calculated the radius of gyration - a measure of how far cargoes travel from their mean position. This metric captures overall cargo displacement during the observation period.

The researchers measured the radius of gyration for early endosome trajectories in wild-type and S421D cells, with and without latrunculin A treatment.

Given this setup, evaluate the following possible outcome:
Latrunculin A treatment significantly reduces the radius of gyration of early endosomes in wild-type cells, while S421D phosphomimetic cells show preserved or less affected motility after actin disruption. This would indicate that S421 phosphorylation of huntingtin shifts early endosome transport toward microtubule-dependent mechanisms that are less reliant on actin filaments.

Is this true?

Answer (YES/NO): NO